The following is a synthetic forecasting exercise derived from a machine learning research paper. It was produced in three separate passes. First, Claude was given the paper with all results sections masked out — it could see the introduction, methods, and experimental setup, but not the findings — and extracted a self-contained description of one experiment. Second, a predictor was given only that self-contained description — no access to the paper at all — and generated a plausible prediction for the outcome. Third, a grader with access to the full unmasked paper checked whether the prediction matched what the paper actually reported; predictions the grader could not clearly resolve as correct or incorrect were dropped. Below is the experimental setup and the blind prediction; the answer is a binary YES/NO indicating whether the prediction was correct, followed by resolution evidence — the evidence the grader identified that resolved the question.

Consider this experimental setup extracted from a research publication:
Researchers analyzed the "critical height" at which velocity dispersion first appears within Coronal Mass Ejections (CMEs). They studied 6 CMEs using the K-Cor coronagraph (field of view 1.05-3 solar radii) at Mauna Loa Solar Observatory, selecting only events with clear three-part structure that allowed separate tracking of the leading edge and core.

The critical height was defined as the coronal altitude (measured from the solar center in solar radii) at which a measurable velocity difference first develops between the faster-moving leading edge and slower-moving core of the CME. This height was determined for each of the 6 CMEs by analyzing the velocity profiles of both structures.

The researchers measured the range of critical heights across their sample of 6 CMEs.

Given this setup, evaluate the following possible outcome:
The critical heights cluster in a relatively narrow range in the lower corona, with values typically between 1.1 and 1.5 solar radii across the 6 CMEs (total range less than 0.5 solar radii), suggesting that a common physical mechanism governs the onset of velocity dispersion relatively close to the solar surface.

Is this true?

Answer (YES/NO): NO